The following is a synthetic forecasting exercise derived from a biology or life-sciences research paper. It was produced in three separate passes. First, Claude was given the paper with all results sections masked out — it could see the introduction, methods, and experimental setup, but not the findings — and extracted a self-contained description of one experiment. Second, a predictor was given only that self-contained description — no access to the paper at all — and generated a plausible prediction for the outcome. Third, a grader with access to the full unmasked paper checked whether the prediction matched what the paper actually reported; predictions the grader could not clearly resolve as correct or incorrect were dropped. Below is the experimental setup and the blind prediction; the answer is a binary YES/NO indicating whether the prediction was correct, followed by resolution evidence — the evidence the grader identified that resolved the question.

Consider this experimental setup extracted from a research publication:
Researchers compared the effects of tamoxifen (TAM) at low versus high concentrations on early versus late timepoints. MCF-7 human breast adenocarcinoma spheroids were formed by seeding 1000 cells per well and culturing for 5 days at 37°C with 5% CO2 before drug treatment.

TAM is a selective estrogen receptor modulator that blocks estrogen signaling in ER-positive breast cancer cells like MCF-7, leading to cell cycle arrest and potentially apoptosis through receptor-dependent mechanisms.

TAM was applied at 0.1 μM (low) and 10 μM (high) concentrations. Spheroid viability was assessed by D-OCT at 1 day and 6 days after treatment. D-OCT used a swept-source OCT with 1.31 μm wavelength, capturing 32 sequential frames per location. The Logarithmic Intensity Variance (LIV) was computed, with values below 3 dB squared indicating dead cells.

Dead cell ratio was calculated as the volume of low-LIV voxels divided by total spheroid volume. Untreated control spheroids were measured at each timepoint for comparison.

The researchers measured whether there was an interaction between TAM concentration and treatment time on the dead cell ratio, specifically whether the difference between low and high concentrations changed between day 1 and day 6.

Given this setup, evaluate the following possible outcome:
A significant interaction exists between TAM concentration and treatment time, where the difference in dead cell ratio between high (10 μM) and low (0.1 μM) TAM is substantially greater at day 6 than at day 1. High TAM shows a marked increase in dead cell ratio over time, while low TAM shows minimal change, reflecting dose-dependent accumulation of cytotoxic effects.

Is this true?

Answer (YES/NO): YES